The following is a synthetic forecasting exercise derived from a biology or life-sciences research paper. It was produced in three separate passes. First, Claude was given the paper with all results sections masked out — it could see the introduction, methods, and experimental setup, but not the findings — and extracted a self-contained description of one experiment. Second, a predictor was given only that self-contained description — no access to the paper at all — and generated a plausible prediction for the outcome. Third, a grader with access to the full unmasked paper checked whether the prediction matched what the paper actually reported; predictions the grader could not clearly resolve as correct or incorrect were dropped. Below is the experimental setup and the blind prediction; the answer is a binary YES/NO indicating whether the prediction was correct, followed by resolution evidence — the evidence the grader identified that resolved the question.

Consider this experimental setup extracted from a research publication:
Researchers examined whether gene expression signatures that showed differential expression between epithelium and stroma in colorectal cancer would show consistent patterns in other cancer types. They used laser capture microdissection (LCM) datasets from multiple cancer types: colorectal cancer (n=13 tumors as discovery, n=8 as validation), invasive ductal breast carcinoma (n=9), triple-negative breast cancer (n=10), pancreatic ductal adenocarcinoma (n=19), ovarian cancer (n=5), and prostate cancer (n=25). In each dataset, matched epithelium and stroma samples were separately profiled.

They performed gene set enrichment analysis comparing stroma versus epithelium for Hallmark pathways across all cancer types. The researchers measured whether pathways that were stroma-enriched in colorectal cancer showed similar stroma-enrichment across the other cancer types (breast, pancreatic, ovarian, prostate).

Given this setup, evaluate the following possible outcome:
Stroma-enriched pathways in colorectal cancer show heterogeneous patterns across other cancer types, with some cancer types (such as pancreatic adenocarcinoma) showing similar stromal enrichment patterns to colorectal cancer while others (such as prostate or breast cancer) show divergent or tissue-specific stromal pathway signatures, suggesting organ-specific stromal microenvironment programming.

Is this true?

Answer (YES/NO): NO